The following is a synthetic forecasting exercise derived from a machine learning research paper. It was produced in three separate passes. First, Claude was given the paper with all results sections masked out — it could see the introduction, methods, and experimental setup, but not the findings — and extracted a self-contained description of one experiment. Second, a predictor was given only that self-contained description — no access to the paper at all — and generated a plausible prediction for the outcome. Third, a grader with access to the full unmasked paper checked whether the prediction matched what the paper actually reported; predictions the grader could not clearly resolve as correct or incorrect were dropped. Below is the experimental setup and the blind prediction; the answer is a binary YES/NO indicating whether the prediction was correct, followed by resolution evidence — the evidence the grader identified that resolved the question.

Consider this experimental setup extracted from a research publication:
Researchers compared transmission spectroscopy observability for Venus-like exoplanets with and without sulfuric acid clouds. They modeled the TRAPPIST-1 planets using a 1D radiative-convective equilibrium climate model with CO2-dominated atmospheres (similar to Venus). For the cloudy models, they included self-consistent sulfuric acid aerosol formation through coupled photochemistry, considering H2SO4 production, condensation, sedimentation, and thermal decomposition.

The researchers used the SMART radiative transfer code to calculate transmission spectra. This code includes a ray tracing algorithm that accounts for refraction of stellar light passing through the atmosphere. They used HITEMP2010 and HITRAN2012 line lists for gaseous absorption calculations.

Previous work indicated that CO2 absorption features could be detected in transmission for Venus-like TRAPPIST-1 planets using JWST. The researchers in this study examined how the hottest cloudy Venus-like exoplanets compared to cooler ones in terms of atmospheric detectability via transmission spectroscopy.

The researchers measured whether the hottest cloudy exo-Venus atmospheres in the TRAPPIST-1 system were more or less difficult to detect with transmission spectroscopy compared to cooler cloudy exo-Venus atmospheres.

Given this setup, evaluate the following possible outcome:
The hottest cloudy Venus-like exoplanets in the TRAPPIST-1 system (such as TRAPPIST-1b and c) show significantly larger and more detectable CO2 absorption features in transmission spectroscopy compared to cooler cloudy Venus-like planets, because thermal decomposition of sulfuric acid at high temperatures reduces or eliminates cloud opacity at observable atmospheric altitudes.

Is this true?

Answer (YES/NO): NO